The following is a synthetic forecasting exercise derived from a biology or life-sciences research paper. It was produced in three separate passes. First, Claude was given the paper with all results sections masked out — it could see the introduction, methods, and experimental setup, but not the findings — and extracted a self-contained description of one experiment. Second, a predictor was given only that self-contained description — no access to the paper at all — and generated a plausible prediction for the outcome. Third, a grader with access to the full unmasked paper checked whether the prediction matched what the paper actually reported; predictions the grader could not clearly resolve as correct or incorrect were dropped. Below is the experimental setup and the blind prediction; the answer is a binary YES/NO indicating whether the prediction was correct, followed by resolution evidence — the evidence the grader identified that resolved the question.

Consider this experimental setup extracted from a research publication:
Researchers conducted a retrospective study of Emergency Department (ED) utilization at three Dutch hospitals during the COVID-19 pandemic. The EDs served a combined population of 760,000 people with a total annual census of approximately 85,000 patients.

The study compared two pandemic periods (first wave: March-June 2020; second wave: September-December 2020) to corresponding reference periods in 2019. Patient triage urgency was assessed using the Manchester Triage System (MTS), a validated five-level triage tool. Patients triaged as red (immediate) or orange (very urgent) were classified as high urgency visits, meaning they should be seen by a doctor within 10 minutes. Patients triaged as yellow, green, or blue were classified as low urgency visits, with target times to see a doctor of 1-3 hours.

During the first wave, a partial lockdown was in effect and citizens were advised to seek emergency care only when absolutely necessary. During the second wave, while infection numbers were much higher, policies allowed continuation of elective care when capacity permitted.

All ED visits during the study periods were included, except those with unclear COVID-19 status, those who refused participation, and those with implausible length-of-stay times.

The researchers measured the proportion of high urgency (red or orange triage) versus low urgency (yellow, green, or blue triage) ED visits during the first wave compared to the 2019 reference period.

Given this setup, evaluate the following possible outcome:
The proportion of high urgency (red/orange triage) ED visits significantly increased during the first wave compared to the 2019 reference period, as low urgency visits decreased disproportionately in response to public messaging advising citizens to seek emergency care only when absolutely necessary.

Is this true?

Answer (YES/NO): YES